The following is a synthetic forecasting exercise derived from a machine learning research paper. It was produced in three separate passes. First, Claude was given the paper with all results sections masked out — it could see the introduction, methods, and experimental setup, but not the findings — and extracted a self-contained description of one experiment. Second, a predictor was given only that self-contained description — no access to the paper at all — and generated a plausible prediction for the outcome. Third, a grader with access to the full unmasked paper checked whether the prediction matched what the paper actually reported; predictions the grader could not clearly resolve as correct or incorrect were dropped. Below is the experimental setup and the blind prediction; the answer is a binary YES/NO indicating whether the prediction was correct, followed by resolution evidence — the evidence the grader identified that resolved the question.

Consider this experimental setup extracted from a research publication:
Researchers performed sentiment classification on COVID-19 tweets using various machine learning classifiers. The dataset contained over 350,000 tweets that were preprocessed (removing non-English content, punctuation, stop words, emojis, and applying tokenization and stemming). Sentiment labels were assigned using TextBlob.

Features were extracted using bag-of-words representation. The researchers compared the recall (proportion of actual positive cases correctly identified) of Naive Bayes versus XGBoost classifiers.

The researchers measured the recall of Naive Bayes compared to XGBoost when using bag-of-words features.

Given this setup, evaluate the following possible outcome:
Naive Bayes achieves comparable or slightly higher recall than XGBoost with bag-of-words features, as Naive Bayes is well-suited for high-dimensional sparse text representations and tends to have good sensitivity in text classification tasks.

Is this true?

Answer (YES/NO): NO